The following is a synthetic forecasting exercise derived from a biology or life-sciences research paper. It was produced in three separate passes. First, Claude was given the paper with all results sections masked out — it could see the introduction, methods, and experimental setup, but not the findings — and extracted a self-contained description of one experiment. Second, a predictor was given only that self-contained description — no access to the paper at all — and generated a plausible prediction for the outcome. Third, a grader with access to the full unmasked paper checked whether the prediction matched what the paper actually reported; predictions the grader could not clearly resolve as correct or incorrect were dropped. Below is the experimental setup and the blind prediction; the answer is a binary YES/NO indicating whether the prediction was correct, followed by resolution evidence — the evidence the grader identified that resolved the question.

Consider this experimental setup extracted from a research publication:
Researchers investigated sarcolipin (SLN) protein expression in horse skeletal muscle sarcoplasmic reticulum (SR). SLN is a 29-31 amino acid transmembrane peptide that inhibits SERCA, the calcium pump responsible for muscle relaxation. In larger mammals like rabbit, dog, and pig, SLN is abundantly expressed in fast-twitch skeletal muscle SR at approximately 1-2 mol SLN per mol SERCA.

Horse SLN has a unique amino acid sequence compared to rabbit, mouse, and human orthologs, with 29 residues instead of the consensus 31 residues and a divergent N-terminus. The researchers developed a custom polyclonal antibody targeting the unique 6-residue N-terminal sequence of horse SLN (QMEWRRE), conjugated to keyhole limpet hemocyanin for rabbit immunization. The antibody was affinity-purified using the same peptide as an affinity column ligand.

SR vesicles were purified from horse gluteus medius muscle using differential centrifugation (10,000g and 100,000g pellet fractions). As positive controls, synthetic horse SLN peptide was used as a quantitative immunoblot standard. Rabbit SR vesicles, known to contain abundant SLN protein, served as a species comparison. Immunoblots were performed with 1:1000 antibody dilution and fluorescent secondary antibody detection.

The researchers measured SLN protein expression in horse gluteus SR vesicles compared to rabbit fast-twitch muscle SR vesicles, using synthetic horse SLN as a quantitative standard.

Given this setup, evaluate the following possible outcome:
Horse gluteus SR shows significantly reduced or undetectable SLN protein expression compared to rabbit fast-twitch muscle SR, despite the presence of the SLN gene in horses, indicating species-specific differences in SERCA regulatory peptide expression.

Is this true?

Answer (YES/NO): YES